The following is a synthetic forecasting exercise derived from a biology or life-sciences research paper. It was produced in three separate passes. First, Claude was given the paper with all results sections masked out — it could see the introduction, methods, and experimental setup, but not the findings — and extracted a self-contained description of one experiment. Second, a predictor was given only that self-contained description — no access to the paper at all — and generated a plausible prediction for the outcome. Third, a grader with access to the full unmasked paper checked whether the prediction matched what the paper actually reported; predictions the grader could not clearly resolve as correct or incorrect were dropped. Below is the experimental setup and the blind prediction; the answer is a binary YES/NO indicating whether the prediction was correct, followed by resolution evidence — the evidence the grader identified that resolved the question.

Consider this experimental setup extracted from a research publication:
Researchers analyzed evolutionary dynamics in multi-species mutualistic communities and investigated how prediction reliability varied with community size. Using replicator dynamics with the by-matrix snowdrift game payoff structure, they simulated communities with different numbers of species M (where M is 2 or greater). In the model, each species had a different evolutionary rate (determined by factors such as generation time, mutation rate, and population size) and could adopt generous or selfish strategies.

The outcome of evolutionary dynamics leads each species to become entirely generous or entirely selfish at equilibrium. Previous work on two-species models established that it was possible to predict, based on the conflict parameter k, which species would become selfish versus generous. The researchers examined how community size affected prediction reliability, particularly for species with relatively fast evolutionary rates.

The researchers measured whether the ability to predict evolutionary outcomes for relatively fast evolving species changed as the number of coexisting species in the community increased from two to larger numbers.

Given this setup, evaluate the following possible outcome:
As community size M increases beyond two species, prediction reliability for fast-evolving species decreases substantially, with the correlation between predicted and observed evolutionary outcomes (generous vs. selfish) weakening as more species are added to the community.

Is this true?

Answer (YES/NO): NO